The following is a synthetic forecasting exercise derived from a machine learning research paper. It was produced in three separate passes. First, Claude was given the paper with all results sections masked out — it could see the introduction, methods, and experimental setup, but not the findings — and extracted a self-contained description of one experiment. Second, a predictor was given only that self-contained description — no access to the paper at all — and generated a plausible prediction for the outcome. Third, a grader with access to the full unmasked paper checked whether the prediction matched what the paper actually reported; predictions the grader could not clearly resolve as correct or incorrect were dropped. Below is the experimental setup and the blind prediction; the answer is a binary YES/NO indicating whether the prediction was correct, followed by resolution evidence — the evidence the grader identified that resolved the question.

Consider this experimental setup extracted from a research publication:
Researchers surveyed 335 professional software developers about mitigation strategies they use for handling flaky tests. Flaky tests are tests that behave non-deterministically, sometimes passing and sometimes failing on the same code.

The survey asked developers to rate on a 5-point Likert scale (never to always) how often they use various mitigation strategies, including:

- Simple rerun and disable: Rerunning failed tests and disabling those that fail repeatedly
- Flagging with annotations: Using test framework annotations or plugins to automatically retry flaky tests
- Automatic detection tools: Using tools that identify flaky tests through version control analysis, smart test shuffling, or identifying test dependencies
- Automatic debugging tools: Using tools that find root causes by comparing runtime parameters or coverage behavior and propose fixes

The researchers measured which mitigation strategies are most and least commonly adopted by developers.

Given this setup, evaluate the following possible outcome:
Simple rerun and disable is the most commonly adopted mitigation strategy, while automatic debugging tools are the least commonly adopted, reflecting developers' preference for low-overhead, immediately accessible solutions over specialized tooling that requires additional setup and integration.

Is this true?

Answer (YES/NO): NO